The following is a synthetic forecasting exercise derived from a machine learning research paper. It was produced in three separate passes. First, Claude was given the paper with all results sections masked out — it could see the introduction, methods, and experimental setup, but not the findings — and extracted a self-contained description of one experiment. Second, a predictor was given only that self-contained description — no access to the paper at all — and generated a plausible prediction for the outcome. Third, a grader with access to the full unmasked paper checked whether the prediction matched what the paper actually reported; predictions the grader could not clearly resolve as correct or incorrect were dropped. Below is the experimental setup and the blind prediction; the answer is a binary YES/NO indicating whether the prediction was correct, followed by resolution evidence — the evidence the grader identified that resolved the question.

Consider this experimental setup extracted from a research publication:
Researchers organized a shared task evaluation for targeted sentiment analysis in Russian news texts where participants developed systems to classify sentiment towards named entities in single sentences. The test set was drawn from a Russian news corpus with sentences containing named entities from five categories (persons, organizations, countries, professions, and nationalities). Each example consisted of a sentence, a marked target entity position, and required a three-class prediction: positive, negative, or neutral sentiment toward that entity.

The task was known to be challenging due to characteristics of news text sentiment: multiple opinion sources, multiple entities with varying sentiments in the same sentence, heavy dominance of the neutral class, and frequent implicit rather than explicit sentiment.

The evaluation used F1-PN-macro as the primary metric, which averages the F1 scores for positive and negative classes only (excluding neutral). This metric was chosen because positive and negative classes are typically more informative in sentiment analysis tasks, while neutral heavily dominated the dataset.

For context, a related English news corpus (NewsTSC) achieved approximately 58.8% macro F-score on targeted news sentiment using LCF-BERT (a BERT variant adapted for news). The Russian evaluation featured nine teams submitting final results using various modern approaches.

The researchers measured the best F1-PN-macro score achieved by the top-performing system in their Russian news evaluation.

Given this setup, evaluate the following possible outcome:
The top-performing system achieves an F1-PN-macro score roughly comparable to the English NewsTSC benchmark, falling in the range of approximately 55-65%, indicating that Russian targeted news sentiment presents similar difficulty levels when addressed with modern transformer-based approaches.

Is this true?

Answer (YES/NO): NO